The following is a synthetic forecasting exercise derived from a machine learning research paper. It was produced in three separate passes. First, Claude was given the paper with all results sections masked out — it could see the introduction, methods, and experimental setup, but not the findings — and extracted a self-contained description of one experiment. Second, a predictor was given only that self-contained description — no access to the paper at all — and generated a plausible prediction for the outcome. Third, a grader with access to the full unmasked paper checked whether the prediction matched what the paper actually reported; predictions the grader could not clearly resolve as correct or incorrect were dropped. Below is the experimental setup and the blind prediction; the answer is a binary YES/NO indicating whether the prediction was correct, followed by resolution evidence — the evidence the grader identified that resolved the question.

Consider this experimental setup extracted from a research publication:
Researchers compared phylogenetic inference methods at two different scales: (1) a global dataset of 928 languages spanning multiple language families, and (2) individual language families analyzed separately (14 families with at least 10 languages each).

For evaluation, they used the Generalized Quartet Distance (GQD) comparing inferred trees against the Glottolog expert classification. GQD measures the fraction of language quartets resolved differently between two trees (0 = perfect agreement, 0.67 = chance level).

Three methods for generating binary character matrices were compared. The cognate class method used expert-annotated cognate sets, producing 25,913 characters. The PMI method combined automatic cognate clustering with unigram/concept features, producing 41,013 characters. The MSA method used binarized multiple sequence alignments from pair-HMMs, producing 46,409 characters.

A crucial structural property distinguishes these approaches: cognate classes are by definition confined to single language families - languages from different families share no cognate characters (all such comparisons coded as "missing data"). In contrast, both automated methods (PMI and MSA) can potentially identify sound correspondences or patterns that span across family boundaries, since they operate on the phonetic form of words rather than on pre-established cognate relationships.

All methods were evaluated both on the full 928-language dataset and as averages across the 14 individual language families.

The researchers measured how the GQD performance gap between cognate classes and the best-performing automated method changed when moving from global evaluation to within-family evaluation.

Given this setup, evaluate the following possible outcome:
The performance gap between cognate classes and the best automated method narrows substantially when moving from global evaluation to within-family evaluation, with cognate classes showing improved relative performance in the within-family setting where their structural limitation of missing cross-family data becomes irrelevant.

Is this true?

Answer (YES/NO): YES